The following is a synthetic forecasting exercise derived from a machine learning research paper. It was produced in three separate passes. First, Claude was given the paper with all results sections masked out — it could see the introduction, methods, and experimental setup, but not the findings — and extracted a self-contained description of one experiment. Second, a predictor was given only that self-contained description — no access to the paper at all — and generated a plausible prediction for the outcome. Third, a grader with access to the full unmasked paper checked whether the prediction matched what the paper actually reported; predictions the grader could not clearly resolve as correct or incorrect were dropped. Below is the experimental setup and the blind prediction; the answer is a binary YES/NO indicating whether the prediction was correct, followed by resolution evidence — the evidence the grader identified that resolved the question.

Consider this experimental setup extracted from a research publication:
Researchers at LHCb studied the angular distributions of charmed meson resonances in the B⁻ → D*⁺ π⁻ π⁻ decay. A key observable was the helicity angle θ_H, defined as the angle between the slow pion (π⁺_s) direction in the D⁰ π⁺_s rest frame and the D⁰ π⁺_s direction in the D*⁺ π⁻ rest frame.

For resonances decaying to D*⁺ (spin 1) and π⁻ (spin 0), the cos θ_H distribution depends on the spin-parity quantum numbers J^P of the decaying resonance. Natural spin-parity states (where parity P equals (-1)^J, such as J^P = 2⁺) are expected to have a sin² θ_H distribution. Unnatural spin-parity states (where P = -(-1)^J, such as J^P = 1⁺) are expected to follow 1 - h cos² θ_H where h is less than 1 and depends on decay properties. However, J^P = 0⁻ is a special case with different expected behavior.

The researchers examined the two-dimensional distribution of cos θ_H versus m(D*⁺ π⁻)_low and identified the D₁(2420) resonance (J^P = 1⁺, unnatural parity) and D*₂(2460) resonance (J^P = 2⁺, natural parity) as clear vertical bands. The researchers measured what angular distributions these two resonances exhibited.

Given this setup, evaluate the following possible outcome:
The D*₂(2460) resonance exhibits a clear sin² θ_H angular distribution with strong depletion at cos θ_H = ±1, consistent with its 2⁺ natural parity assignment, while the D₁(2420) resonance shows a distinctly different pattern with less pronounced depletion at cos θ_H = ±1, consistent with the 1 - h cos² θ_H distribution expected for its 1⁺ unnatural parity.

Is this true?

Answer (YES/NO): YES